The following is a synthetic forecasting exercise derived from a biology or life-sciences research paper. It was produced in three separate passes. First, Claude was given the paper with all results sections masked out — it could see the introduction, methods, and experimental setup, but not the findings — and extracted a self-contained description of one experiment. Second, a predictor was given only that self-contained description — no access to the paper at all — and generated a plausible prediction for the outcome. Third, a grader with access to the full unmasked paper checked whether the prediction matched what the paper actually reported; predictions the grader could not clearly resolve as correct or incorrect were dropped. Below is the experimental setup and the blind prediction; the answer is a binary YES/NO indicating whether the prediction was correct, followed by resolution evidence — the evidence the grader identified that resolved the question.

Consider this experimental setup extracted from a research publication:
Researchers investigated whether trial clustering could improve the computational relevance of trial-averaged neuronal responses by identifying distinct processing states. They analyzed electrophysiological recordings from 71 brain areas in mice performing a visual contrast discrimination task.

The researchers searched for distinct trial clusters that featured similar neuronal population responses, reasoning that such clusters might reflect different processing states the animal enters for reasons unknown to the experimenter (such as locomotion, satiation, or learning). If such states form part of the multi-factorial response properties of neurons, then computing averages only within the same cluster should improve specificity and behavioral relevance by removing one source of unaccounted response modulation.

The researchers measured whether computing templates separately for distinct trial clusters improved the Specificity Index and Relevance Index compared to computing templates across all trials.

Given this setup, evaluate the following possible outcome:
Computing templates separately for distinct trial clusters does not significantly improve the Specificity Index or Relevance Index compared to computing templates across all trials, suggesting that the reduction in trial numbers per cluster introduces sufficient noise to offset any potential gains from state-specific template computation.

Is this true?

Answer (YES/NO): NO